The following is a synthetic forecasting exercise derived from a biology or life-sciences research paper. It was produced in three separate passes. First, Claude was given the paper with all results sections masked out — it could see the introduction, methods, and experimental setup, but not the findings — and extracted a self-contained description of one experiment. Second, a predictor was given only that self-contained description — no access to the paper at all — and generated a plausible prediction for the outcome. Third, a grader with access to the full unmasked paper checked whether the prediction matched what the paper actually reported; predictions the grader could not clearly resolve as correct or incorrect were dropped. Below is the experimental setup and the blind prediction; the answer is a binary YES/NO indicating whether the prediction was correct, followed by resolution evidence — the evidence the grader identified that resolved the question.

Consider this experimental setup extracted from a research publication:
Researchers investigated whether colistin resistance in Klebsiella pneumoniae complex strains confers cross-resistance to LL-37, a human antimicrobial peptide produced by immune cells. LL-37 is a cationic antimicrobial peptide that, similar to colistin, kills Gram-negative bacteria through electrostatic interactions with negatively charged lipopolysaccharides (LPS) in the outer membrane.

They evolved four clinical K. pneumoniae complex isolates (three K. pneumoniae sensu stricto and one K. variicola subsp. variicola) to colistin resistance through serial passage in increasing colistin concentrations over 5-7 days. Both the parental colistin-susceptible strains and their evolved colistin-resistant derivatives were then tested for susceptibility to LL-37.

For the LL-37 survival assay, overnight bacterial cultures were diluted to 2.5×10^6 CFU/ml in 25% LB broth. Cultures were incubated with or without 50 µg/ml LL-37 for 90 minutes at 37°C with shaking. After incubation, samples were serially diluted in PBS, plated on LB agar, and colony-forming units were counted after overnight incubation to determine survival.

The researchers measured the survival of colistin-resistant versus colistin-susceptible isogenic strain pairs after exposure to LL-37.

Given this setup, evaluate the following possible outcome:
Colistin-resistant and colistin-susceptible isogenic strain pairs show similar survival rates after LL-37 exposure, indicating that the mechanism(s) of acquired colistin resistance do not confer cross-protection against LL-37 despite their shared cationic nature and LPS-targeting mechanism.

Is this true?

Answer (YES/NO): NO